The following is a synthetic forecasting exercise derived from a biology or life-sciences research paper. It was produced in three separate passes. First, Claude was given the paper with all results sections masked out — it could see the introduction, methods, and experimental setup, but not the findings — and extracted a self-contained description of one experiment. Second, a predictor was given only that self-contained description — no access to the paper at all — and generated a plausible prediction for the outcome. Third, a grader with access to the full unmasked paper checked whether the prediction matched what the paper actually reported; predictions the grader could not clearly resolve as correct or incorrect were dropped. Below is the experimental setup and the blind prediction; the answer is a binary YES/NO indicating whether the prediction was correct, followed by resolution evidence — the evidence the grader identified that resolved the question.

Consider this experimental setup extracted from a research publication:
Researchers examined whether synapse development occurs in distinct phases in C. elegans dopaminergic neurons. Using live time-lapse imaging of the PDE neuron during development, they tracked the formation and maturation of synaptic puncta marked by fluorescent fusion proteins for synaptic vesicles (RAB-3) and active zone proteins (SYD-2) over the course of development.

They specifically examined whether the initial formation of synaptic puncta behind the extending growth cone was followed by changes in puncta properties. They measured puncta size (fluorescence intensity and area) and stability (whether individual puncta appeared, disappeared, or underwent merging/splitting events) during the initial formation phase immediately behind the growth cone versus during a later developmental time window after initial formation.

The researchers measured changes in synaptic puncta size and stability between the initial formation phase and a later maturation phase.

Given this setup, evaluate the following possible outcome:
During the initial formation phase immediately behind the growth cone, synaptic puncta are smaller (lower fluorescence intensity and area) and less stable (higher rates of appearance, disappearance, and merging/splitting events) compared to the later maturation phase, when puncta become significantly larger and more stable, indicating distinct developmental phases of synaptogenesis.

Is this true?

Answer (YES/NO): YES